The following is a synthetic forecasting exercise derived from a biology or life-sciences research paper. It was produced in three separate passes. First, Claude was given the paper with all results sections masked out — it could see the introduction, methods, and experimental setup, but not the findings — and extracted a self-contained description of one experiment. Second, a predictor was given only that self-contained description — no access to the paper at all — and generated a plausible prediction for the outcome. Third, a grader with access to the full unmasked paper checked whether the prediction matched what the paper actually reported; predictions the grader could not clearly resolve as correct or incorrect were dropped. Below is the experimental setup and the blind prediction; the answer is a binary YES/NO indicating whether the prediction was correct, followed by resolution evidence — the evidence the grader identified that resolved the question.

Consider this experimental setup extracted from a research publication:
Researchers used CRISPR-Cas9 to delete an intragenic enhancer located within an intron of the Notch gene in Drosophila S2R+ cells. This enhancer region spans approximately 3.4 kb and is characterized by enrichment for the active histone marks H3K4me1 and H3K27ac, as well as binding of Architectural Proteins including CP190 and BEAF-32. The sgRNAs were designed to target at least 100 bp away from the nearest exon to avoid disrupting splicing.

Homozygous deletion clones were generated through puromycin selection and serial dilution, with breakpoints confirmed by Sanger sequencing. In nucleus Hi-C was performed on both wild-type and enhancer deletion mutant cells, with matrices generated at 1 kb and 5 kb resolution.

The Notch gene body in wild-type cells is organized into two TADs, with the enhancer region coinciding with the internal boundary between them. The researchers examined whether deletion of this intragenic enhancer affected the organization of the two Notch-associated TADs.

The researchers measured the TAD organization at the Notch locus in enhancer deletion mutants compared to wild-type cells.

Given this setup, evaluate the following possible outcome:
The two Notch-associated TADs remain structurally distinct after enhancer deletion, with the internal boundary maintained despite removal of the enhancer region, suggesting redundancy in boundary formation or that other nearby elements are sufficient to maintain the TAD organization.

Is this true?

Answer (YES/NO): NO